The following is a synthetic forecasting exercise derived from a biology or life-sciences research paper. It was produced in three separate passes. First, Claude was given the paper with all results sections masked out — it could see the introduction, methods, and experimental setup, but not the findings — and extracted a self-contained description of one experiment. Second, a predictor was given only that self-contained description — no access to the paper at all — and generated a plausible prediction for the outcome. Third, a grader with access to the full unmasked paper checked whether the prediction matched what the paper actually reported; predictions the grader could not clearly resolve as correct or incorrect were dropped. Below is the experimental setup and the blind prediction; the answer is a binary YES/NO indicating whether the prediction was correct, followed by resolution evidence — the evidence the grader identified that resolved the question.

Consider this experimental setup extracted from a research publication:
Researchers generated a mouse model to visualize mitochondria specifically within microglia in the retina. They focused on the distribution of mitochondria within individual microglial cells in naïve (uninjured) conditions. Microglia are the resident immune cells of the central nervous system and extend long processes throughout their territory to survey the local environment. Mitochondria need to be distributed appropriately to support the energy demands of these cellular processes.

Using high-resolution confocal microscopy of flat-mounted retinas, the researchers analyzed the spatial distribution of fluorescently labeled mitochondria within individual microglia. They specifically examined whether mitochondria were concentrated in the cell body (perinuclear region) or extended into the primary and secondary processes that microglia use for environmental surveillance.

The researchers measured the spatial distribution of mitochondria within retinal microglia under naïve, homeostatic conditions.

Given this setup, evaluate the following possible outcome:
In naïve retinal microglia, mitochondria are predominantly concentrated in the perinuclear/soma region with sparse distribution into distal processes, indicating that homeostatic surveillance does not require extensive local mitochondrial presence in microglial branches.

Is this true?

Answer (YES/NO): NO